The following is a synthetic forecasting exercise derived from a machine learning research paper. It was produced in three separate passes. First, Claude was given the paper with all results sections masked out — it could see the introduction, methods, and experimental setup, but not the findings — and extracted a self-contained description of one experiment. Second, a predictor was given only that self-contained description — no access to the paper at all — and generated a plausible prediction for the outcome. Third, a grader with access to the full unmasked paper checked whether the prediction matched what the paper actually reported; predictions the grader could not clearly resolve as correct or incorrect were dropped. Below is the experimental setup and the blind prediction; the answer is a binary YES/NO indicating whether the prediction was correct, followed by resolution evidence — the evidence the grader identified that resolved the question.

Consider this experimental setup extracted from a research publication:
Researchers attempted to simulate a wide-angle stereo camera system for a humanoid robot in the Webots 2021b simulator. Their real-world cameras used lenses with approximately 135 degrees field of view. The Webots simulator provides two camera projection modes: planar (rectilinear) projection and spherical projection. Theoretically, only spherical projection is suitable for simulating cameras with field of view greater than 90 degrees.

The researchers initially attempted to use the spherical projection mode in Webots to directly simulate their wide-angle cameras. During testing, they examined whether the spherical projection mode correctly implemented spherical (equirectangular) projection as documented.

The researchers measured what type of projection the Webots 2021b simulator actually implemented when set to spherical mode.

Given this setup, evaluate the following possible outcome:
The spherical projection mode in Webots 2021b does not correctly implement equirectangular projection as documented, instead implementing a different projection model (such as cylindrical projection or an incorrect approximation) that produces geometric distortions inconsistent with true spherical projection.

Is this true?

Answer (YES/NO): YES